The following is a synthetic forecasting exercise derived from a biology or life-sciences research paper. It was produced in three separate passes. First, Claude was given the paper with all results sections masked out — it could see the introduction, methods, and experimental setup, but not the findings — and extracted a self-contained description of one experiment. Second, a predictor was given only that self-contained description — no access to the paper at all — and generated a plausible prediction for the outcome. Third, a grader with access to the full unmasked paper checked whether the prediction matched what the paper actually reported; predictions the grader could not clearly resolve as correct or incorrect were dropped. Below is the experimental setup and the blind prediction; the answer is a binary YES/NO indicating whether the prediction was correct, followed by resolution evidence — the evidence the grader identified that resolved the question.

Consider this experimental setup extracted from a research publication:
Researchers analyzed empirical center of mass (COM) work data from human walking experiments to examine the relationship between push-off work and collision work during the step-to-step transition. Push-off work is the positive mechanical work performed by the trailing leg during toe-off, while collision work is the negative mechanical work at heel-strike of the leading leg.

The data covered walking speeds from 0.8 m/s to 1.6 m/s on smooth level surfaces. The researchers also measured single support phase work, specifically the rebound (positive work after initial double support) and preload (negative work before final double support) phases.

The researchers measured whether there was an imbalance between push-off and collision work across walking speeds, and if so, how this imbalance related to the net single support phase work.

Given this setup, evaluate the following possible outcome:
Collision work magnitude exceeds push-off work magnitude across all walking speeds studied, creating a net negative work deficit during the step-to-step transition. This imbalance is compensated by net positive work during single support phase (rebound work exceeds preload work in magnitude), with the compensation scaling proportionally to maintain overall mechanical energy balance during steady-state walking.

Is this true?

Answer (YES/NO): NO